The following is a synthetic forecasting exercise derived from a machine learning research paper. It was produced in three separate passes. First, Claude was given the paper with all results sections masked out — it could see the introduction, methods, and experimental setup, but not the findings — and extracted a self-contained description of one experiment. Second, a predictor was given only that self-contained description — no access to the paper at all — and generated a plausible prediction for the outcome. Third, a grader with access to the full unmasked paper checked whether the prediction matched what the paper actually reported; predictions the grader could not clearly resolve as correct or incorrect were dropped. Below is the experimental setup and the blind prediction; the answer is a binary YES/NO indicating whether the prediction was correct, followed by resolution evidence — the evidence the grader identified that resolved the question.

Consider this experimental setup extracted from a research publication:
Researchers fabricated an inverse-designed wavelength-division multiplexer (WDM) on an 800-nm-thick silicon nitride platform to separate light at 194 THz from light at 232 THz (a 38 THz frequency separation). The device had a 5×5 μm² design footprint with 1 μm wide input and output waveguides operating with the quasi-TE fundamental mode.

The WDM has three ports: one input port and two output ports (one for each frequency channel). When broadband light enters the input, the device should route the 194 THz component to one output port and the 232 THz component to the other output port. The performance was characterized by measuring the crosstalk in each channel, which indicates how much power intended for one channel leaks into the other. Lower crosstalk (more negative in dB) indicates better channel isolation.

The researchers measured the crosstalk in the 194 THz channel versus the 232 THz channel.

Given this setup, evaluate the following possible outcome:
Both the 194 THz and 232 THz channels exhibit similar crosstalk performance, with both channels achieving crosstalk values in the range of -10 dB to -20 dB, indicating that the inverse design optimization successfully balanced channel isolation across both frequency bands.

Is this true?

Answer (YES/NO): NO